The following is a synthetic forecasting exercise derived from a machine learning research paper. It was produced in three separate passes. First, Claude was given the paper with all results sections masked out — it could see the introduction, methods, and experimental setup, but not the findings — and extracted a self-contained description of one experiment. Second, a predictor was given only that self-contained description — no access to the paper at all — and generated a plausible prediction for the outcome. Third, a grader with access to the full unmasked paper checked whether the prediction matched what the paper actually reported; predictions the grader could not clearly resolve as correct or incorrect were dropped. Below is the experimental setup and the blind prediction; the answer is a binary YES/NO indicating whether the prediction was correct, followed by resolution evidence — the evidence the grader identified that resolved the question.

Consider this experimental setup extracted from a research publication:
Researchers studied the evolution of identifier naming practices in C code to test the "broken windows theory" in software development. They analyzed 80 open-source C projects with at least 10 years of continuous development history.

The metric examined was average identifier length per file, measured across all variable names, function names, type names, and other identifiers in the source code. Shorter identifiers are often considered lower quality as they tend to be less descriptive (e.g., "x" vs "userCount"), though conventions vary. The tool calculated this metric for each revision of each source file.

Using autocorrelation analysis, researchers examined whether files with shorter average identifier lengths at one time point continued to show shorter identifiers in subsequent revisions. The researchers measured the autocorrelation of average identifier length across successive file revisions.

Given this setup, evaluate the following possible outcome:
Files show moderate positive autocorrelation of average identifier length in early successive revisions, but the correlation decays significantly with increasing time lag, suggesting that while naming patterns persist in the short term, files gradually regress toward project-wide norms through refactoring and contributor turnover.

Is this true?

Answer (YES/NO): NO